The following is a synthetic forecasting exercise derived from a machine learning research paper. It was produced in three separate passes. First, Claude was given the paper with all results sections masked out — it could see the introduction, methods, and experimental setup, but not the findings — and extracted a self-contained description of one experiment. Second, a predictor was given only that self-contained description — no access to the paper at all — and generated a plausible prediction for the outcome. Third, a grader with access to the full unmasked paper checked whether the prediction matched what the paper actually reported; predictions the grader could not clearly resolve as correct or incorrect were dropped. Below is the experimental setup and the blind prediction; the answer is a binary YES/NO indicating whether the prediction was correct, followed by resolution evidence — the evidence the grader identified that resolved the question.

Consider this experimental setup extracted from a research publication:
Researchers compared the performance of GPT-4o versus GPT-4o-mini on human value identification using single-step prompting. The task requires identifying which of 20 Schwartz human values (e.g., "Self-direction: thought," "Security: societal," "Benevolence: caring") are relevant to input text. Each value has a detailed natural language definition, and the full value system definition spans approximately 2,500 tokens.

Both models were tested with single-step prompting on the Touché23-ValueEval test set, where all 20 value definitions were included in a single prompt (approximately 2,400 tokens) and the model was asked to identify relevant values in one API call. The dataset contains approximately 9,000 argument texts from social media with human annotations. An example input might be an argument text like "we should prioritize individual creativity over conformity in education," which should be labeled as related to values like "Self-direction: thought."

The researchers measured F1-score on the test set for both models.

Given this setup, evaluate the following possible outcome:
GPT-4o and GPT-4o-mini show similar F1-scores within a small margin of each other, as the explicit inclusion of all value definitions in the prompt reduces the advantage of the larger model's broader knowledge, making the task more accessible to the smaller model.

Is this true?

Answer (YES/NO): YES